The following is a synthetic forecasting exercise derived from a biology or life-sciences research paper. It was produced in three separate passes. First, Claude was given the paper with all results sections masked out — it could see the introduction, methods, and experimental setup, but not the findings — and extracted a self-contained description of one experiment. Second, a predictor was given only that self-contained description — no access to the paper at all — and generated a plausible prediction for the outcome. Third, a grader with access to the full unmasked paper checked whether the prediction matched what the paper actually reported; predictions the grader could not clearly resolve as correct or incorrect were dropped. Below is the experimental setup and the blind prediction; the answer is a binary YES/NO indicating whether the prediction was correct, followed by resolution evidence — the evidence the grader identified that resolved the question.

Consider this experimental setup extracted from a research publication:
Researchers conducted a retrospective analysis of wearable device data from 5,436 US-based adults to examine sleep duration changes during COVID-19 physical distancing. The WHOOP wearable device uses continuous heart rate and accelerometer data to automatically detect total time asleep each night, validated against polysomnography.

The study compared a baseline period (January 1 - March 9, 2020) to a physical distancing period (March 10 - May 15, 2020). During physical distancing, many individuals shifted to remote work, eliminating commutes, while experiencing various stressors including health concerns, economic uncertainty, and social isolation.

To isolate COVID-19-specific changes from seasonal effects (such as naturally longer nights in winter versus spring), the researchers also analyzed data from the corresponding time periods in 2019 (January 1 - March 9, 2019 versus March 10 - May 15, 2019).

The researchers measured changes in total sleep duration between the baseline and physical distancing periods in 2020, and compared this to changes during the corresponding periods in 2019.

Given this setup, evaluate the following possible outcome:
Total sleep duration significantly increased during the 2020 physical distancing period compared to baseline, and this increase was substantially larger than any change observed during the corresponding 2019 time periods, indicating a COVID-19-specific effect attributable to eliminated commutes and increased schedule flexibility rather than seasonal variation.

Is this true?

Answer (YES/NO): YES